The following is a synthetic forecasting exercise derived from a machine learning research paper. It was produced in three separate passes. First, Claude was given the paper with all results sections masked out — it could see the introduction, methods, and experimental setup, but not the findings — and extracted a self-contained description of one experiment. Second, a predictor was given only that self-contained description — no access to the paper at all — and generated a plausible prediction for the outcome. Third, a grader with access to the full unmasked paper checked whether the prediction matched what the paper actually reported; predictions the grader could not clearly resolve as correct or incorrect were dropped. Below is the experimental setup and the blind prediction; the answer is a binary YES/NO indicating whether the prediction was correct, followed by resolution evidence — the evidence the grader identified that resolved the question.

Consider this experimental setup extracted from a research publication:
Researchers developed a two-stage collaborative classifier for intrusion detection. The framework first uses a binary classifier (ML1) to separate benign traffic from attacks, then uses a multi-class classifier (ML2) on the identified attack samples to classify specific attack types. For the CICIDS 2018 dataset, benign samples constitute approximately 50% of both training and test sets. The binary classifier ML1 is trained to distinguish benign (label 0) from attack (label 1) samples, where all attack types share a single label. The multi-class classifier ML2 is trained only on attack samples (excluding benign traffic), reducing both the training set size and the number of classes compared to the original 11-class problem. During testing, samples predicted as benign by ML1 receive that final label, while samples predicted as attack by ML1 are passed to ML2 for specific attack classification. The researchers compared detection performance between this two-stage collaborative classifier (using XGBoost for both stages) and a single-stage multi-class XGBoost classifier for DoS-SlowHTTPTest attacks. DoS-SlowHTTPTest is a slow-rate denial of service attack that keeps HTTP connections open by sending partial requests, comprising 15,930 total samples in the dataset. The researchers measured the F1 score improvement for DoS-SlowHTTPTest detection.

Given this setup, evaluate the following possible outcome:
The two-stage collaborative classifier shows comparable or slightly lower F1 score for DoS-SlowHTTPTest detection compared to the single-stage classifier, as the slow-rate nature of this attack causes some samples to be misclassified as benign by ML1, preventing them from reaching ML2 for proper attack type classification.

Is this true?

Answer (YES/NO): NO